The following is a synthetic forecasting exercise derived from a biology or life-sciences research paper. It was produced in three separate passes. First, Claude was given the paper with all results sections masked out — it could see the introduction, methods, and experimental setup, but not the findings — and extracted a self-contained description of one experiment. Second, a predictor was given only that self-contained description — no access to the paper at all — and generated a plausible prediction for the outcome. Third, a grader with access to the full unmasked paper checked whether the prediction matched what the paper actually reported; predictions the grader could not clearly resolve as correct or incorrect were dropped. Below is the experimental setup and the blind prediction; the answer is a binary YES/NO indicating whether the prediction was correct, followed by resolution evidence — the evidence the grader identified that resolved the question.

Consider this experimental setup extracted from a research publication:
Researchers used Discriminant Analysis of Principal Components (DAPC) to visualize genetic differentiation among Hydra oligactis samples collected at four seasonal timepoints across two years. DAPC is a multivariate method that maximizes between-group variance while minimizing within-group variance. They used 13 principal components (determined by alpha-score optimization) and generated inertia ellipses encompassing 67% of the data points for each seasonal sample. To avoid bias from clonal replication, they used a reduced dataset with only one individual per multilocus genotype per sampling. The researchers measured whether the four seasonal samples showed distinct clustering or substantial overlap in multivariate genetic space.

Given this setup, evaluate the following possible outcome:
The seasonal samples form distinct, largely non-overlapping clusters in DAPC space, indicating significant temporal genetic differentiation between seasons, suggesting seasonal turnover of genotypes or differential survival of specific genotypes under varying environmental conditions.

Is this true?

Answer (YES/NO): NO